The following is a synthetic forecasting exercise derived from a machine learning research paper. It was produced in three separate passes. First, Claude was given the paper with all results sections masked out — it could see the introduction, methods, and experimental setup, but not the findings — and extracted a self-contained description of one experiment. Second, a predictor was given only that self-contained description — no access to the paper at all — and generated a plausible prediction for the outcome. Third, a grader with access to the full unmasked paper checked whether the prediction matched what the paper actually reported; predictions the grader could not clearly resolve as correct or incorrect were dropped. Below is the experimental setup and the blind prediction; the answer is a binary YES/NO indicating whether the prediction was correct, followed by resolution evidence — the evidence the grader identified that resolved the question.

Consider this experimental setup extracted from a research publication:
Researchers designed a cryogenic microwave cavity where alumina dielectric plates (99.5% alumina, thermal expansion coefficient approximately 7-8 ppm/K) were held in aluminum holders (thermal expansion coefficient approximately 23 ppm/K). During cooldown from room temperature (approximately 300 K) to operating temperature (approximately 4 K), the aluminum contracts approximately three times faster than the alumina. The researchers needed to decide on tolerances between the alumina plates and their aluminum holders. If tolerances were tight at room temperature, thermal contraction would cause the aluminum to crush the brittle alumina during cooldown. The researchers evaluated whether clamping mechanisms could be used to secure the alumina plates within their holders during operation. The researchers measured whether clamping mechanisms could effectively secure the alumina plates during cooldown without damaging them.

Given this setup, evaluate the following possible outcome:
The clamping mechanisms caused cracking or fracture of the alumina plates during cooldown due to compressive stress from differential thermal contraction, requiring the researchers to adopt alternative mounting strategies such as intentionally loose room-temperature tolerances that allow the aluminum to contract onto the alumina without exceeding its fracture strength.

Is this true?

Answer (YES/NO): NO